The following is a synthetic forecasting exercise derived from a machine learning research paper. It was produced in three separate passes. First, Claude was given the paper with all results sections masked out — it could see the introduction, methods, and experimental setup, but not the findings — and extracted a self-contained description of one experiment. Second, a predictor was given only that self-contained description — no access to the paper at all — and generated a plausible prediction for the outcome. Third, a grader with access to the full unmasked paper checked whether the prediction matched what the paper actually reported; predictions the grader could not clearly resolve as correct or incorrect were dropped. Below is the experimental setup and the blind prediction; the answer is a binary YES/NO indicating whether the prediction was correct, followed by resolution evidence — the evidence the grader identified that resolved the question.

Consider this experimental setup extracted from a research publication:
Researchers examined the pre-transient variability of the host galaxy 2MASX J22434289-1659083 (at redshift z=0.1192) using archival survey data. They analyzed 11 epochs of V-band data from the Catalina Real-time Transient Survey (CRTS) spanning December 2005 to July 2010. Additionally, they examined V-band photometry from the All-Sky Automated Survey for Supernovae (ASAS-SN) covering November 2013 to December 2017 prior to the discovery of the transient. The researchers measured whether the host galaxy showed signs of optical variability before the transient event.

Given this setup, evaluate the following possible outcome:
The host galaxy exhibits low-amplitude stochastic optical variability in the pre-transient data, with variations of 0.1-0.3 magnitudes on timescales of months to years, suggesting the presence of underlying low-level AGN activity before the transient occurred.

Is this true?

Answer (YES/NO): NO